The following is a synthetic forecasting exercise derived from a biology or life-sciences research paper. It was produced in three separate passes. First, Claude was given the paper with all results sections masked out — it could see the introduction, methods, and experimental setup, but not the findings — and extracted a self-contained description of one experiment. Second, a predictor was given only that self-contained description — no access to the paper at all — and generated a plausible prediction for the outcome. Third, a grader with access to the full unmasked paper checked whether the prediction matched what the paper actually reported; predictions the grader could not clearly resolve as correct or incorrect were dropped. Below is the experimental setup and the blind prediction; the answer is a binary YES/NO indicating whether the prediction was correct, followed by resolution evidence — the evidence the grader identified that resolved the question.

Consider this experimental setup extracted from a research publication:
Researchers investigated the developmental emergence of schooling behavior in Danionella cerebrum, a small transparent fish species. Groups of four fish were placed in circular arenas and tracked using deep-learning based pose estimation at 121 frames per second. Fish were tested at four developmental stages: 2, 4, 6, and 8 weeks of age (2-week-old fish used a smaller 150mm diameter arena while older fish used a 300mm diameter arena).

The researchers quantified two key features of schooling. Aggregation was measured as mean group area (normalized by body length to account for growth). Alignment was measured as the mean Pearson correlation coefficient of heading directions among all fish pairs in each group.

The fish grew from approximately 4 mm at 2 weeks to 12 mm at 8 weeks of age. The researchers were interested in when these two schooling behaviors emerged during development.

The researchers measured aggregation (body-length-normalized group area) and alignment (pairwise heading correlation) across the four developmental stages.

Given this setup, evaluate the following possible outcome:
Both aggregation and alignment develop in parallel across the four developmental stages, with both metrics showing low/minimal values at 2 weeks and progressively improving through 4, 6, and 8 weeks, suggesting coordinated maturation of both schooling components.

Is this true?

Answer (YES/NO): NO